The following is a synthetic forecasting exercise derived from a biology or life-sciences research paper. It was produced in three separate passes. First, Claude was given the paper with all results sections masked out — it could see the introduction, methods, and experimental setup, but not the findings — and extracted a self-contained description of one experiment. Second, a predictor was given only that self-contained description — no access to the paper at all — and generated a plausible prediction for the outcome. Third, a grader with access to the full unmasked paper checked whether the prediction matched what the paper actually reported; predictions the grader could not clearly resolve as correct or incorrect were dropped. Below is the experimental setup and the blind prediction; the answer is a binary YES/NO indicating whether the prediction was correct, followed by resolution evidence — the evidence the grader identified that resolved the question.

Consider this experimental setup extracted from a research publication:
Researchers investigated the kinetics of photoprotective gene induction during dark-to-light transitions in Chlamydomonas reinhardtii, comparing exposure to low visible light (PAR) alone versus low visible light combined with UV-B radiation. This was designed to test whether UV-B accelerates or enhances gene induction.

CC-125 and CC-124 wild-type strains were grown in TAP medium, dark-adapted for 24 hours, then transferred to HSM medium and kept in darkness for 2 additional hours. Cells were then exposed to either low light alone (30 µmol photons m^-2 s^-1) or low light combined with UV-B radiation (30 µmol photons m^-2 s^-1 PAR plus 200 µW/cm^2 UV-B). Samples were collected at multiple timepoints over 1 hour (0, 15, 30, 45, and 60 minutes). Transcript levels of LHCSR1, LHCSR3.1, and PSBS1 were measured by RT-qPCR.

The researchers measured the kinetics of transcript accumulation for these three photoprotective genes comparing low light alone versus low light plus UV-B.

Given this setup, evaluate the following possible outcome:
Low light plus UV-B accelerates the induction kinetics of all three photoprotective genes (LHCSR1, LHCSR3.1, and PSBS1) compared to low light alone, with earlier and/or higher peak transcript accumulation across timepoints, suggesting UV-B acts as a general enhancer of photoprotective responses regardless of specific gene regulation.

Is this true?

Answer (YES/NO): NO